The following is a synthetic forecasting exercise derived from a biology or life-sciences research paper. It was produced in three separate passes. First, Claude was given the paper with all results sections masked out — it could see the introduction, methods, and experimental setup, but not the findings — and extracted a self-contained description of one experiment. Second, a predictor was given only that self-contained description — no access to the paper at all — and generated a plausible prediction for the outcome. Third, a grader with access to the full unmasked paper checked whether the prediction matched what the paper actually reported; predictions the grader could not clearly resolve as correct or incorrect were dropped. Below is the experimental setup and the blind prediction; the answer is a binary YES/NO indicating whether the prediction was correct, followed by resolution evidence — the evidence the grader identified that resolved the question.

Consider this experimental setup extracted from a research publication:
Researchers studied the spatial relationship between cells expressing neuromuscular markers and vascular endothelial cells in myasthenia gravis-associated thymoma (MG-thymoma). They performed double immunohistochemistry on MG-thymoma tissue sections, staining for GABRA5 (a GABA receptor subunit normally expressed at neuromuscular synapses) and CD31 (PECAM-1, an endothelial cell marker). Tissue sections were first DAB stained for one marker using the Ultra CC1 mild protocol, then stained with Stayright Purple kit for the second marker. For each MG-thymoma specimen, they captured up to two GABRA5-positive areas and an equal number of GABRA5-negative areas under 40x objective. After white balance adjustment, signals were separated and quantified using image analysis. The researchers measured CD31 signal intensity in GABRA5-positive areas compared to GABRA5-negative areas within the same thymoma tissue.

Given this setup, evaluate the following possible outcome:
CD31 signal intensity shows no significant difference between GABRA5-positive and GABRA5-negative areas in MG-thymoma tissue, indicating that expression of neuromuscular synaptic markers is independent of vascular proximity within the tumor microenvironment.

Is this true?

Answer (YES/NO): NO